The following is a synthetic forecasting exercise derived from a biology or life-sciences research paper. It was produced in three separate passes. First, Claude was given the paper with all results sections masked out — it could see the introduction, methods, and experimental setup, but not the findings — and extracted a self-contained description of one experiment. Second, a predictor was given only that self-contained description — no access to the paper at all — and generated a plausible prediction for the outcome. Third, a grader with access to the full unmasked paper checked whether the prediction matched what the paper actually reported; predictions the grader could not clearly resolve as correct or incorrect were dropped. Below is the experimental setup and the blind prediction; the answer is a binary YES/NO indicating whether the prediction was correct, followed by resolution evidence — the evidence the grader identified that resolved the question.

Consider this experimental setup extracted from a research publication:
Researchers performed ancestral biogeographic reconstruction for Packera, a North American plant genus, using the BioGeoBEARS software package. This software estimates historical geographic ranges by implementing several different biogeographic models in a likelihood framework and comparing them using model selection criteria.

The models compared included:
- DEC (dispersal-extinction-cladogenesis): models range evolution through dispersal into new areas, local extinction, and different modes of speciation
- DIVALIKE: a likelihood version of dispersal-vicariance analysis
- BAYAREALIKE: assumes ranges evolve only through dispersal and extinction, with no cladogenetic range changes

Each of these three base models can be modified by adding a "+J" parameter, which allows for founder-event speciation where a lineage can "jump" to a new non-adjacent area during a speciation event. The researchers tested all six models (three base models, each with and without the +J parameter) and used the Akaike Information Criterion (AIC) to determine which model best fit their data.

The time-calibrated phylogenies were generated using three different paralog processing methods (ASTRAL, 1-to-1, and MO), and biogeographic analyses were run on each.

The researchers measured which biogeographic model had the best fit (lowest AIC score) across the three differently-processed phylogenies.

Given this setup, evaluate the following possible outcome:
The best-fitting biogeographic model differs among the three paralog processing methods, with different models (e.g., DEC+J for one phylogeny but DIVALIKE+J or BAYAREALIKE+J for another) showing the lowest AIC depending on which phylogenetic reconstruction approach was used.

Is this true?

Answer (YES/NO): NO